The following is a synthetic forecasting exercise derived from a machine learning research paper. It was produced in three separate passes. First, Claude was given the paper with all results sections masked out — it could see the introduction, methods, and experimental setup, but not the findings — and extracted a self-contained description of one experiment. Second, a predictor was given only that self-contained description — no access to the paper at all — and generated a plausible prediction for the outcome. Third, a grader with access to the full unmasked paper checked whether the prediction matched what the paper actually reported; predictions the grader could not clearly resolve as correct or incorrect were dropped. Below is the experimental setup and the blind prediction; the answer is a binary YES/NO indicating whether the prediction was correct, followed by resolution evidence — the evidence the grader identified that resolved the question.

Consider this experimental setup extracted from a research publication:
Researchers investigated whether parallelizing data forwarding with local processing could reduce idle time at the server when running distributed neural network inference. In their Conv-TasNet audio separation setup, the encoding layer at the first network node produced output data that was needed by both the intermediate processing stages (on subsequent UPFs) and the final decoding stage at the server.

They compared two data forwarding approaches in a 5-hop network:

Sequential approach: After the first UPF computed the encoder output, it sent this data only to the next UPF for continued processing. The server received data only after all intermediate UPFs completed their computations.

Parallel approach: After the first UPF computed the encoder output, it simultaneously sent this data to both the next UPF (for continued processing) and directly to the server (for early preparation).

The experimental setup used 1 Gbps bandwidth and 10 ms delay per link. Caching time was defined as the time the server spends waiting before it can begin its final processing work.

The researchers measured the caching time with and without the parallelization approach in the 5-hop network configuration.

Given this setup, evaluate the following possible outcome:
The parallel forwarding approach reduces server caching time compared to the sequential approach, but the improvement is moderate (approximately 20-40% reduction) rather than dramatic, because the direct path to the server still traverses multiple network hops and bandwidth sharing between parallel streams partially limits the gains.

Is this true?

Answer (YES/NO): NO